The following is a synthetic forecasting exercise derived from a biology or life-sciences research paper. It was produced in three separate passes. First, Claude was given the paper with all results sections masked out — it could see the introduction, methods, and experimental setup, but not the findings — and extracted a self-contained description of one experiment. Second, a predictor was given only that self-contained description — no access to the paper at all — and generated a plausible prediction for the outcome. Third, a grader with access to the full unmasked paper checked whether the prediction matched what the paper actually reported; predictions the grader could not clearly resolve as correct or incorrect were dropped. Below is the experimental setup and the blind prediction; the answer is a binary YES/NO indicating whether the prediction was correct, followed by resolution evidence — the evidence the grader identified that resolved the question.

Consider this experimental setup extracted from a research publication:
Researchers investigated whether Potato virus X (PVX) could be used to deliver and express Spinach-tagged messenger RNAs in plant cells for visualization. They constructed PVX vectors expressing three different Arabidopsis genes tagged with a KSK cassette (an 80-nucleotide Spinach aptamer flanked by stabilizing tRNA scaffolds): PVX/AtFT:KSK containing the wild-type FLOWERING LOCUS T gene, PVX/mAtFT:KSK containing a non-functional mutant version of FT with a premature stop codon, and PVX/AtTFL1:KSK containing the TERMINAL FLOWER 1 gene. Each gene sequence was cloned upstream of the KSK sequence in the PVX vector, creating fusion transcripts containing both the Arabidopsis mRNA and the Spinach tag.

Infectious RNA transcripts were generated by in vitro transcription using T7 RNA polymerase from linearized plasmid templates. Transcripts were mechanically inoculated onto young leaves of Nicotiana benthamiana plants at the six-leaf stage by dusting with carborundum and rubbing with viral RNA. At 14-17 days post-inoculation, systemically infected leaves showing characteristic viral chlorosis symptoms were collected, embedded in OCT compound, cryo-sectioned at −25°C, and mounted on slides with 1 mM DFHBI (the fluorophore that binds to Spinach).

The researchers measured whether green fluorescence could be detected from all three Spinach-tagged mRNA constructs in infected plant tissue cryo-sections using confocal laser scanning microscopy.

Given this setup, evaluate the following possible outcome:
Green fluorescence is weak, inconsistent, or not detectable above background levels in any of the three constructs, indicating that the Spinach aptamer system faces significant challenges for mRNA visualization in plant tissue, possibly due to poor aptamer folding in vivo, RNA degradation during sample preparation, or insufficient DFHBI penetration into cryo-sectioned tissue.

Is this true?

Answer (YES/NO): YES